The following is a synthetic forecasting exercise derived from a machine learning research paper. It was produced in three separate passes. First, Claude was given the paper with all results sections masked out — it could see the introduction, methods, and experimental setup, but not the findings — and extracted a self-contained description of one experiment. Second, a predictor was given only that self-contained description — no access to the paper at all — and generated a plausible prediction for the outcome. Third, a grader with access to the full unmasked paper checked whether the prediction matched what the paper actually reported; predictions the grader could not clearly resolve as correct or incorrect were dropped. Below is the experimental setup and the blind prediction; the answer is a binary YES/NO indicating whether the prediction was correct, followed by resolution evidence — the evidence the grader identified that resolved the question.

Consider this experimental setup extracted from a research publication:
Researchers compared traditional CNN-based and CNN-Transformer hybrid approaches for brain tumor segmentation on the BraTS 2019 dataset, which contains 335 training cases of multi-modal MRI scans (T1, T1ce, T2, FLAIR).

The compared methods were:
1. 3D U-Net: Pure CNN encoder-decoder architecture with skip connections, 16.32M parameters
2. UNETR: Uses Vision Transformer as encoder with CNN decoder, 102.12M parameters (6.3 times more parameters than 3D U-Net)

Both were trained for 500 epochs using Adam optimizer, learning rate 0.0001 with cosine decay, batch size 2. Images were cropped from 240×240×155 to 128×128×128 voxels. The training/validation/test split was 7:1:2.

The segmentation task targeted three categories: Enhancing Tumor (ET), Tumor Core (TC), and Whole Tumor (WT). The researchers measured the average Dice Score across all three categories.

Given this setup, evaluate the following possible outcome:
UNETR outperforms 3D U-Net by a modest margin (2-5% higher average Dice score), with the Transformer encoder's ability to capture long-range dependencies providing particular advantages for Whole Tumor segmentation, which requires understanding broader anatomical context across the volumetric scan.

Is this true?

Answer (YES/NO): NO